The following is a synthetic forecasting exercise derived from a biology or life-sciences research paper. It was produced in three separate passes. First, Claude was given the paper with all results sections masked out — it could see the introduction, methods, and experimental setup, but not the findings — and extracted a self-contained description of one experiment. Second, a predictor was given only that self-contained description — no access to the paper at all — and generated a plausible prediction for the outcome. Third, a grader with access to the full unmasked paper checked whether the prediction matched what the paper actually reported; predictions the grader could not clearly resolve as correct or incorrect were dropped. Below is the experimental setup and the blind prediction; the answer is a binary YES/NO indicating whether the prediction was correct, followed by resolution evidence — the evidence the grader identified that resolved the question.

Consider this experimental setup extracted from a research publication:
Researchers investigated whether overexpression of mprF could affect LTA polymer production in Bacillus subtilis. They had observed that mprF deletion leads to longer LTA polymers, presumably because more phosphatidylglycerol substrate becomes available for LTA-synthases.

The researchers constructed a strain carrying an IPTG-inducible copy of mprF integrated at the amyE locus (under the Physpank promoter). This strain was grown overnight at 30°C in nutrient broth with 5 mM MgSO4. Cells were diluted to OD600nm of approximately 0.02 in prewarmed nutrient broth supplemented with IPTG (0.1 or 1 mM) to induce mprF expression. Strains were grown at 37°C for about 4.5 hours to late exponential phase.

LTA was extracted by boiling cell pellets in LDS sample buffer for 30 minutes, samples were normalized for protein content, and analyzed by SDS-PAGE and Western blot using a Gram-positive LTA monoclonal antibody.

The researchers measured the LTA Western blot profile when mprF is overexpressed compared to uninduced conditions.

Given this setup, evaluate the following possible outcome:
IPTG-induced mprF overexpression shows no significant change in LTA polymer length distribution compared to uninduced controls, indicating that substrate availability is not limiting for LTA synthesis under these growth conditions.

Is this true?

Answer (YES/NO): NO